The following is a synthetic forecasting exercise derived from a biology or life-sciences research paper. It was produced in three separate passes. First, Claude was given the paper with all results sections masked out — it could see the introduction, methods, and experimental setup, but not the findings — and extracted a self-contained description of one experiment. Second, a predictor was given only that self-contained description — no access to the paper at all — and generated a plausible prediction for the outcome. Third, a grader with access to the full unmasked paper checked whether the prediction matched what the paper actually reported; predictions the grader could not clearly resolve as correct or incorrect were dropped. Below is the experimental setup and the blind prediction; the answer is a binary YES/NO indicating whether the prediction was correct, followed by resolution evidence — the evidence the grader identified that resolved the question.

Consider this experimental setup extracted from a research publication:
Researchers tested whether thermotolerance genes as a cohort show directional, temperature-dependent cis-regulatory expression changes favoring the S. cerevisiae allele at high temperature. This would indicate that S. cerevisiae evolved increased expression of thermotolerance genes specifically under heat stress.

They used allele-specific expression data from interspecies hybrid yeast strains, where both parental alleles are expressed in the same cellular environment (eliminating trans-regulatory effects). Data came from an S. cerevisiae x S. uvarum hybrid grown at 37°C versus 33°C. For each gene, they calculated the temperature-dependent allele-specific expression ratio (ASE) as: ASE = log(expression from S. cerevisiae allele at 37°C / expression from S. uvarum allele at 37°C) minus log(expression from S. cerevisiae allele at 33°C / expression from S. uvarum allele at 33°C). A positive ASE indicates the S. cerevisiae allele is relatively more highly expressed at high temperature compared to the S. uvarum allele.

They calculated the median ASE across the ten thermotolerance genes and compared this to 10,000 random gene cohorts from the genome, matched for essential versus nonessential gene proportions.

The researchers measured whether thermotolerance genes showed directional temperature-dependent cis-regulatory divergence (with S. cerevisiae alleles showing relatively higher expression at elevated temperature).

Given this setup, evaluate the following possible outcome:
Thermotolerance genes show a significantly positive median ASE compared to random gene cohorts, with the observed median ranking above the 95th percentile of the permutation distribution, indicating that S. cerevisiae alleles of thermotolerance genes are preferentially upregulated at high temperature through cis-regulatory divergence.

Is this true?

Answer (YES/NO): NO